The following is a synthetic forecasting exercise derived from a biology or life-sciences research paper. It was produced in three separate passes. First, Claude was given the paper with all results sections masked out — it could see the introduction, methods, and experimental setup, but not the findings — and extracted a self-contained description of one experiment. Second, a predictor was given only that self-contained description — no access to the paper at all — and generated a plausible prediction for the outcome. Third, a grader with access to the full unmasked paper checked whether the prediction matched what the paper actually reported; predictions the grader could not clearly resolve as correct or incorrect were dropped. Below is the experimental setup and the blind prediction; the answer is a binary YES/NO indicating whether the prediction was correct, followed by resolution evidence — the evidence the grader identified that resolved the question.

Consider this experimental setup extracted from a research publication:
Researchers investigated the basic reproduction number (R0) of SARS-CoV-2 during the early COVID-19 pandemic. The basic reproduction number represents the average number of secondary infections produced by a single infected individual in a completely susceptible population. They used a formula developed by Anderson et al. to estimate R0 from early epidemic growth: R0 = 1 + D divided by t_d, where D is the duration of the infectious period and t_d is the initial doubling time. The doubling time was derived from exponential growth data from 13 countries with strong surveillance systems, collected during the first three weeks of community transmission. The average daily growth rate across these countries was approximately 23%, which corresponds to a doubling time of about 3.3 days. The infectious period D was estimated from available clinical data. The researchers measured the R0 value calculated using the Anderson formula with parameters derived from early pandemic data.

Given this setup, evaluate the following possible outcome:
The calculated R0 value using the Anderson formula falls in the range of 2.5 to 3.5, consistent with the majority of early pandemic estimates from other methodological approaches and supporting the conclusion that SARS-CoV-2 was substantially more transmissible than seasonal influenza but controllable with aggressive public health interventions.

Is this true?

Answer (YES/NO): NO